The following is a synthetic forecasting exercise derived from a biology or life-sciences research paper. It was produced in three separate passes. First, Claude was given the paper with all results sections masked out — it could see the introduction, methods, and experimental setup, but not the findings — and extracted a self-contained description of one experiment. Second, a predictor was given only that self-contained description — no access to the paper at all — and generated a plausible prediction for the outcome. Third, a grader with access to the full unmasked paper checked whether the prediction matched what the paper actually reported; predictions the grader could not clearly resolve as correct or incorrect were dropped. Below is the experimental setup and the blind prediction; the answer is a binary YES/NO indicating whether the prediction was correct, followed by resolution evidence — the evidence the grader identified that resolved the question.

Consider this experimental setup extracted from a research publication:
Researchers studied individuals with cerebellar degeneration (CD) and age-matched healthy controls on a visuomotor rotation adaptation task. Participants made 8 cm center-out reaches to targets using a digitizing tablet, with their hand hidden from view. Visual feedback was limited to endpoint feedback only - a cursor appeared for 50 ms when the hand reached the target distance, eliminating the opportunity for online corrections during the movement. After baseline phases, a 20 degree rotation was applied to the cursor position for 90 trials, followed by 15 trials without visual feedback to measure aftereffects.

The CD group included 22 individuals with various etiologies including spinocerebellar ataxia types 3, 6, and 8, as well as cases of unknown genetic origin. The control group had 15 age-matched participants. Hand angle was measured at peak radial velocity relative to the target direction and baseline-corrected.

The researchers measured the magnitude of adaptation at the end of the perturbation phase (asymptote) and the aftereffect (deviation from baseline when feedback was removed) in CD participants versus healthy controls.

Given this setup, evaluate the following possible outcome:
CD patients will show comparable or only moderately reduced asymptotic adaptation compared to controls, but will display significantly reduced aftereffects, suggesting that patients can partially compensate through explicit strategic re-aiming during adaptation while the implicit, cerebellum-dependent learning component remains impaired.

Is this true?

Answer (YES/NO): NO